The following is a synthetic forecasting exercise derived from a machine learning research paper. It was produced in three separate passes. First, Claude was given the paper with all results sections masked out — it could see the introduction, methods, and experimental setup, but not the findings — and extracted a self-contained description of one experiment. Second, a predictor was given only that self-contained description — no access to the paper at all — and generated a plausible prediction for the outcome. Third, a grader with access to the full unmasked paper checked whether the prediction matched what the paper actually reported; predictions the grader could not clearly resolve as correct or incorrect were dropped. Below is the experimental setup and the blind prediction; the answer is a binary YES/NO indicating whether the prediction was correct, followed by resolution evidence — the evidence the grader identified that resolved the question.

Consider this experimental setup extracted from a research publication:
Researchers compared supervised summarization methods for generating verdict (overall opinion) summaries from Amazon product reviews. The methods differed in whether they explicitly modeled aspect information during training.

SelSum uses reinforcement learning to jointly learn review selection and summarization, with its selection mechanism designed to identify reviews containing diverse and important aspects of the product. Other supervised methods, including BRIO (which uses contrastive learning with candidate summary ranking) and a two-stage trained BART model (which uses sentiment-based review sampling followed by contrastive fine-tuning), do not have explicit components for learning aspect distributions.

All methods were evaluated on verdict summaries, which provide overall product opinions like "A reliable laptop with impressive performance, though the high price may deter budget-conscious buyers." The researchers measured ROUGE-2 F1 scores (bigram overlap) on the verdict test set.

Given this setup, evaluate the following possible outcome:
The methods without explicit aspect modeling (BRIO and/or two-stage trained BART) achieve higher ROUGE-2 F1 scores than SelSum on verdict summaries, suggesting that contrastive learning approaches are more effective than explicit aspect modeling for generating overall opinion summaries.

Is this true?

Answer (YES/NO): NO